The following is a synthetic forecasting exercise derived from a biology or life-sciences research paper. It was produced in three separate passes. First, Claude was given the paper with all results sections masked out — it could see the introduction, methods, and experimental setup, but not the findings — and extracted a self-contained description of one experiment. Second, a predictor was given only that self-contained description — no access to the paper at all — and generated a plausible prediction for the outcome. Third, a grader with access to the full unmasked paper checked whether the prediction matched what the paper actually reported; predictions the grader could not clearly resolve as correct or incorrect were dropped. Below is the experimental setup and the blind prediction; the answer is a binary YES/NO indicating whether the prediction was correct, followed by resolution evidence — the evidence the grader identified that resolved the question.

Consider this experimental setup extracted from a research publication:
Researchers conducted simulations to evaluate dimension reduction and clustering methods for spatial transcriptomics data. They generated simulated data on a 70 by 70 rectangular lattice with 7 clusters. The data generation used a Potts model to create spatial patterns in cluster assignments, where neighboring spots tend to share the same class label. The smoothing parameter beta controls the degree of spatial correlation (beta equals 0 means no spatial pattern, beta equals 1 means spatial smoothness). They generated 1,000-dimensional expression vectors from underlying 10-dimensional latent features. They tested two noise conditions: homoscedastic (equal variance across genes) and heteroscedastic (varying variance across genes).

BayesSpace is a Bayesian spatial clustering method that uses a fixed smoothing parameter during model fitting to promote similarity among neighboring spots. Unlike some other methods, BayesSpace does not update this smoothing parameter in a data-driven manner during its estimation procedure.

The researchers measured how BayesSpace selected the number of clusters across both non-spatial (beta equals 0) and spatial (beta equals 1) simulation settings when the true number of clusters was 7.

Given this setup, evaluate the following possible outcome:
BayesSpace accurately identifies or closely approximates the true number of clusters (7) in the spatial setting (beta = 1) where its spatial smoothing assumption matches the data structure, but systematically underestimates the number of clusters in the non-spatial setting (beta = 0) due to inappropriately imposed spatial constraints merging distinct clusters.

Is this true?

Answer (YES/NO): NO